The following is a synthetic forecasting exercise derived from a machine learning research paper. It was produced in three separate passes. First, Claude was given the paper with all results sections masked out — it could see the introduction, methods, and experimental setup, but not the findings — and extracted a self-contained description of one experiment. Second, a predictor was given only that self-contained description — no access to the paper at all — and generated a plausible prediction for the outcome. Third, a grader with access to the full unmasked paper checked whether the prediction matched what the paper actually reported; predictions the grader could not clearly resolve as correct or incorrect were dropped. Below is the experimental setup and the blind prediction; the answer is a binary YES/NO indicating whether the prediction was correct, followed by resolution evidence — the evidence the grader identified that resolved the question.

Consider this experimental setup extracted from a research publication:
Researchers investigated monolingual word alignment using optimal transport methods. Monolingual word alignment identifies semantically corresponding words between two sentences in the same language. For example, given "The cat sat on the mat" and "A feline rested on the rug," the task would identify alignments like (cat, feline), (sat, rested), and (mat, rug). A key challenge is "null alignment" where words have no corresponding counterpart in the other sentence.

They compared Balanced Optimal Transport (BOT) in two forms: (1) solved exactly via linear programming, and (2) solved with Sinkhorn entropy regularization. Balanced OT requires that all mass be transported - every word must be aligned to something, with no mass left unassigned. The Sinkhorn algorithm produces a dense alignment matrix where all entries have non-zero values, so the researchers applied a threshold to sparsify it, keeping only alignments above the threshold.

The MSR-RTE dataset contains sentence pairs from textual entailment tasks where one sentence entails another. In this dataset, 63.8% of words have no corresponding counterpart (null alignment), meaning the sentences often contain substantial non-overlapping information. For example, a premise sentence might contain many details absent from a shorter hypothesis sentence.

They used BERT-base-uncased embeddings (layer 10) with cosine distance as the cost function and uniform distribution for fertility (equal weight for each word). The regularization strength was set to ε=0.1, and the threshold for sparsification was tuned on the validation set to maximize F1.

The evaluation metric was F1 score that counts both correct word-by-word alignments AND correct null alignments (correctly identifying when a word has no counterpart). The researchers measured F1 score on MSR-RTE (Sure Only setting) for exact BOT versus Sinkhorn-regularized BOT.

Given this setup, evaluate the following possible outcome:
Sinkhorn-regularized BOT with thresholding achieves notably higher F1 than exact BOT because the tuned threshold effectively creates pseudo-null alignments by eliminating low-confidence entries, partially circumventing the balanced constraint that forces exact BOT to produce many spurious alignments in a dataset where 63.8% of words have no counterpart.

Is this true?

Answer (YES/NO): YES